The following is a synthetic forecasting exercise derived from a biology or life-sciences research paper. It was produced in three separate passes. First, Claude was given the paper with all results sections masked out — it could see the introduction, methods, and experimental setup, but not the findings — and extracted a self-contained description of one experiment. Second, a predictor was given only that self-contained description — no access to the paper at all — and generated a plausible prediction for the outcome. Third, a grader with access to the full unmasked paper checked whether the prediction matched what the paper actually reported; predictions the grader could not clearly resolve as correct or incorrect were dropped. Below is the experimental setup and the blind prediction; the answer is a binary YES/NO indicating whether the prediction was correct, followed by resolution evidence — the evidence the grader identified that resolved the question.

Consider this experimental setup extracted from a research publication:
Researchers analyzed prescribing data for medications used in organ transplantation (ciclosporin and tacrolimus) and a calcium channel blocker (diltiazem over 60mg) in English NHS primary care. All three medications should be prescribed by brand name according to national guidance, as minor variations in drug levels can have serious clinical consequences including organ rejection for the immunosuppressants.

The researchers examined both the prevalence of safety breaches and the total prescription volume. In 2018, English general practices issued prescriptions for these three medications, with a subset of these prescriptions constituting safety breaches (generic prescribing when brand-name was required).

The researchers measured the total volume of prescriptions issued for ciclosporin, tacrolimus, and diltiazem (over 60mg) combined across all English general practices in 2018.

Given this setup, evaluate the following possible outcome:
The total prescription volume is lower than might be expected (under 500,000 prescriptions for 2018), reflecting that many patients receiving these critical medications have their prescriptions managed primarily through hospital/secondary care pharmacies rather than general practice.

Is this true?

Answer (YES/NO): NO